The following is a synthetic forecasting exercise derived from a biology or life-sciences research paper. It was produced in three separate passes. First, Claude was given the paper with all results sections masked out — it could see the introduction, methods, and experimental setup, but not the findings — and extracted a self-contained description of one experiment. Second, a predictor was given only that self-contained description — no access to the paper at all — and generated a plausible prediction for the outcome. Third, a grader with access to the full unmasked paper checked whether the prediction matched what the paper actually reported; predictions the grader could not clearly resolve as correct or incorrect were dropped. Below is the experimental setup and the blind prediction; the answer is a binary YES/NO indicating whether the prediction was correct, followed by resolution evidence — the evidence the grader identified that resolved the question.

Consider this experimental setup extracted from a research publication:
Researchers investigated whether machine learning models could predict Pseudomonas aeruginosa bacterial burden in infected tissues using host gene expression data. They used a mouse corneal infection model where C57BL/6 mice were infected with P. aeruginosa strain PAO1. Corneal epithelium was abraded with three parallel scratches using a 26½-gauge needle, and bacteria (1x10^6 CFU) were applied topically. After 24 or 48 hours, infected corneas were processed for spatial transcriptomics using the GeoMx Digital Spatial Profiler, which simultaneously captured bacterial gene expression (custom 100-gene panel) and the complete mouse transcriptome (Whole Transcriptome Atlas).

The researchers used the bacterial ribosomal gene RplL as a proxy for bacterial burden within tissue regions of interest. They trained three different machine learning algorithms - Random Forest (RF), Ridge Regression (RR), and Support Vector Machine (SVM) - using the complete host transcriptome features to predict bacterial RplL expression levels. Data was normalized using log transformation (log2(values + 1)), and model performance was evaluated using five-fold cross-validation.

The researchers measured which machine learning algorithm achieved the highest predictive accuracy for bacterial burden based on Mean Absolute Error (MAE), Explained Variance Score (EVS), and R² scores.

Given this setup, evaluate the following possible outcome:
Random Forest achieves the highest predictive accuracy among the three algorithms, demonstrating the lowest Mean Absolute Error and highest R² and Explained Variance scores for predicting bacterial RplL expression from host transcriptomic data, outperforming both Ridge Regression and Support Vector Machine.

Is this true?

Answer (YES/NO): NO